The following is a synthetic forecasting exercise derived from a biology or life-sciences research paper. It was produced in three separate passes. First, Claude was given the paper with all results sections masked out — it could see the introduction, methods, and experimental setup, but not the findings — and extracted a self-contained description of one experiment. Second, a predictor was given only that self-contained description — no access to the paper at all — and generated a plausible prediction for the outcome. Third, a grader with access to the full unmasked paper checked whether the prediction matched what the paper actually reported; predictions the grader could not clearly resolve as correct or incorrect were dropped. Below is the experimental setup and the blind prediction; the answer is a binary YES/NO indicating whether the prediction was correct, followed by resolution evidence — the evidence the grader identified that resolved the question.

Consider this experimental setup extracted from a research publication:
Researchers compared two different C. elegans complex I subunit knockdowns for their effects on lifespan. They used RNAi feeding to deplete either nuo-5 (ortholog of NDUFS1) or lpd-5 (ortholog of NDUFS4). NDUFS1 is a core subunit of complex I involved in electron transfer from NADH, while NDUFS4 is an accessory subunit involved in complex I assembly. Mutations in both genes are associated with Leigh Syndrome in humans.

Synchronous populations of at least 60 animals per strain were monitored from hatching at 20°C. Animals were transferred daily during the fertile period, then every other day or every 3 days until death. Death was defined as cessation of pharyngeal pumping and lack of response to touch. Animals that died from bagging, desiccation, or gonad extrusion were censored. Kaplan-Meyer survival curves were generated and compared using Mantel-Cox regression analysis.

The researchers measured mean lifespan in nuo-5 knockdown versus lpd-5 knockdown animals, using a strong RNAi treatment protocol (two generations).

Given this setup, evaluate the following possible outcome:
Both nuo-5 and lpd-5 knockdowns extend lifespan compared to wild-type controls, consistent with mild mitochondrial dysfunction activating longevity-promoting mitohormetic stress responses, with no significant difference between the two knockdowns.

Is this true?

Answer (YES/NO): NO